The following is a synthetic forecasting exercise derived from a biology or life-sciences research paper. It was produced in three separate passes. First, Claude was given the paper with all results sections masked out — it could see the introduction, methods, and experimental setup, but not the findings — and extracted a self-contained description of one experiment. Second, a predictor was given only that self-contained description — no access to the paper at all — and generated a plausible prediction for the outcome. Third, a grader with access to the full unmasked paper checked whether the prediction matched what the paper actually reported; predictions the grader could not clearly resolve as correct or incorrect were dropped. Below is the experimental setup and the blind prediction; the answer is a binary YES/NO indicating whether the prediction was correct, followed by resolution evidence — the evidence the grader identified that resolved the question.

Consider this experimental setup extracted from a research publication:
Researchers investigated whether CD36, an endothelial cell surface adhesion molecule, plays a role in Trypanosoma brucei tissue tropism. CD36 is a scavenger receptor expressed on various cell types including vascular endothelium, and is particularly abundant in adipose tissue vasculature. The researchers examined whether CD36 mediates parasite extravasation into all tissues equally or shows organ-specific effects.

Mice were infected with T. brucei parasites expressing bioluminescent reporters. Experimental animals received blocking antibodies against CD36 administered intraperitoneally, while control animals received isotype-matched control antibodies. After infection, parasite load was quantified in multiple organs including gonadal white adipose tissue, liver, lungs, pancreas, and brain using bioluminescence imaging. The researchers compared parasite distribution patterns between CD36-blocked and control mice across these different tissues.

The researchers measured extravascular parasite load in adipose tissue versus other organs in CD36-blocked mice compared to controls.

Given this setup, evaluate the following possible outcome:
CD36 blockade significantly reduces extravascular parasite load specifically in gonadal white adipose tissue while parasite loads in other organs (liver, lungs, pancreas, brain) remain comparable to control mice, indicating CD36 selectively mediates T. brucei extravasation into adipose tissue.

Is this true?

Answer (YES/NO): NO